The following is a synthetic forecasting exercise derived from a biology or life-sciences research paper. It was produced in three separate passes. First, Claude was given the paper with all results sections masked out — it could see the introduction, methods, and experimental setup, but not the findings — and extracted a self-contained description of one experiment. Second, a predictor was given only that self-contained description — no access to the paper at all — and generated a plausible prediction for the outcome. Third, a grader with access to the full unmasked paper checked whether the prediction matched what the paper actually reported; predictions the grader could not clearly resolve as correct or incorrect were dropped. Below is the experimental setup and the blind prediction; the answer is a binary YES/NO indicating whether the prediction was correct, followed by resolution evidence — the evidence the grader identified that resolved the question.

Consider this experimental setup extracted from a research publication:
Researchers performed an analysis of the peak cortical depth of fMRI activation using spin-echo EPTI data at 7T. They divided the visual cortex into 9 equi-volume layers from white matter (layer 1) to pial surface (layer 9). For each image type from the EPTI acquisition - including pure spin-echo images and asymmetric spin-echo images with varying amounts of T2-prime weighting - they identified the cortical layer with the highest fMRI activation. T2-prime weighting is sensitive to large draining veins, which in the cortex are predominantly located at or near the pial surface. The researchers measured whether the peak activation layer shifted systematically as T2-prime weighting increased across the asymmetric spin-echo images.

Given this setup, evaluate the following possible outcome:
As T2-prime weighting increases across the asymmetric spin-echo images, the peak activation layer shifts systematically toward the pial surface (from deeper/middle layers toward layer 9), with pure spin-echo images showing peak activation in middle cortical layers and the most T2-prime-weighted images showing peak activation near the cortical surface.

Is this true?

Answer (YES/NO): YES